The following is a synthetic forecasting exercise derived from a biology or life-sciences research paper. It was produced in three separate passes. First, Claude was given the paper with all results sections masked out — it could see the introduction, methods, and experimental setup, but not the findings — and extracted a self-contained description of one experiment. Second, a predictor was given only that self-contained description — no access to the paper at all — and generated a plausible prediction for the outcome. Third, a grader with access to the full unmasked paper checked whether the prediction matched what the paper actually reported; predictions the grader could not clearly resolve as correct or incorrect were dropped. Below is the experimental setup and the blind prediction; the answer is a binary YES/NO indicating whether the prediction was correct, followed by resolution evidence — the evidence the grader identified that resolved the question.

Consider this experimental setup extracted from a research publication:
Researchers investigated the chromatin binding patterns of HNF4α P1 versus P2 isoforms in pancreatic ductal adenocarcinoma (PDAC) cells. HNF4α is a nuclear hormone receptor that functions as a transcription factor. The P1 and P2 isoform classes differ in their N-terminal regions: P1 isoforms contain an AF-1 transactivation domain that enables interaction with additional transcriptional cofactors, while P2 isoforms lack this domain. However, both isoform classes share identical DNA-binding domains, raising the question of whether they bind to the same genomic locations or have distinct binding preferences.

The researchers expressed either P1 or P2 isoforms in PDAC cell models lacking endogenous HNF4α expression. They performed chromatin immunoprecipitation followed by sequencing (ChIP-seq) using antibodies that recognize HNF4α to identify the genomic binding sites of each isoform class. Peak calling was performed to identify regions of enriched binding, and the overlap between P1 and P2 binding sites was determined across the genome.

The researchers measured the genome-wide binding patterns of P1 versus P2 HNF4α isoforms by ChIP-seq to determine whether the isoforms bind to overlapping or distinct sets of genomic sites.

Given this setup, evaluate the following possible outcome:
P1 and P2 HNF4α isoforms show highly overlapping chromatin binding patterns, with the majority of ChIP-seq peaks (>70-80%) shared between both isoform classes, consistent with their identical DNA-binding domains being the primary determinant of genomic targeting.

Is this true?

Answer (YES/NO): NO